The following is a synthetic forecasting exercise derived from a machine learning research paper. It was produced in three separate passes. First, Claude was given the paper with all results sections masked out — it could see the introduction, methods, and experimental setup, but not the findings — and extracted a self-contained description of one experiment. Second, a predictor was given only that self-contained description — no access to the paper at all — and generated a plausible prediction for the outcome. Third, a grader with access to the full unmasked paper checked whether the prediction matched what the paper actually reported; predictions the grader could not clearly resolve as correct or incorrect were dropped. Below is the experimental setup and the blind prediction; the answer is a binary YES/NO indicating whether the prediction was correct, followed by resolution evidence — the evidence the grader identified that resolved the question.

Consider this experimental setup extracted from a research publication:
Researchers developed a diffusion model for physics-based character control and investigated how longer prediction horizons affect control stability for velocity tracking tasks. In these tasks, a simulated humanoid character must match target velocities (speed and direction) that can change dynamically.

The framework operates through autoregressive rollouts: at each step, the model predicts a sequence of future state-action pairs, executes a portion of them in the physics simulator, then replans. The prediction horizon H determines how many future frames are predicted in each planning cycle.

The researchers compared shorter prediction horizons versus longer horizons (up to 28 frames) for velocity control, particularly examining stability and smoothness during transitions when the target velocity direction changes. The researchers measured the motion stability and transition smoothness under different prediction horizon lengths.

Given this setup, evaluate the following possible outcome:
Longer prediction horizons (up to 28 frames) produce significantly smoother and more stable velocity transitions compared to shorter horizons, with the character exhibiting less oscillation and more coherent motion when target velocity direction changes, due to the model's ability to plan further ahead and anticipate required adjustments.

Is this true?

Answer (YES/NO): YES